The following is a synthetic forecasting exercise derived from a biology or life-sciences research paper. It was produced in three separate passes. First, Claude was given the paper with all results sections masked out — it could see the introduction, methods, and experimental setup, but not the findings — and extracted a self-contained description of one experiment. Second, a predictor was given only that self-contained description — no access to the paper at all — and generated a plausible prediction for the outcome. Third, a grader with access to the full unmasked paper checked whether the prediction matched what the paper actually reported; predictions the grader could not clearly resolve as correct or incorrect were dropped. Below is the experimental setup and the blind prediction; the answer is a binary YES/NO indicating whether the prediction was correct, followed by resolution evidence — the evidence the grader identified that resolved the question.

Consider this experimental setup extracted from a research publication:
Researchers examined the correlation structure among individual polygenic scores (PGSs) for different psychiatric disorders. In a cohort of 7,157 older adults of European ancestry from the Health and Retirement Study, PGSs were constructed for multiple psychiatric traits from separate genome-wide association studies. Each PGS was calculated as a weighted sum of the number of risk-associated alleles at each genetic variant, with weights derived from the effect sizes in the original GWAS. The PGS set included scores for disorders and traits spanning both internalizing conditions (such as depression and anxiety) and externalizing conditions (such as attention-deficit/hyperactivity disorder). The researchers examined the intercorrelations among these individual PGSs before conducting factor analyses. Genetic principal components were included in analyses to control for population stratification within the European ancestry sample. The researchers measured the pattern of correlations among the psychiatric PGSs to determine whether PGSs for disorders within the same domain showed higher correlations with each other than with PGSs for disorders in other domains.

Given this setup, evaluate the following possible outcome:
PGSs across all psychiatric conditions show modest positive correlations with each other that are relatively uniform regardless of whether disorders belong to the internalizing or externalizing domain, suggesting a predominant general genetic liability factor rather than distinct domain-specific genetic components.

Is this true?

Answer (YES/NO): YES